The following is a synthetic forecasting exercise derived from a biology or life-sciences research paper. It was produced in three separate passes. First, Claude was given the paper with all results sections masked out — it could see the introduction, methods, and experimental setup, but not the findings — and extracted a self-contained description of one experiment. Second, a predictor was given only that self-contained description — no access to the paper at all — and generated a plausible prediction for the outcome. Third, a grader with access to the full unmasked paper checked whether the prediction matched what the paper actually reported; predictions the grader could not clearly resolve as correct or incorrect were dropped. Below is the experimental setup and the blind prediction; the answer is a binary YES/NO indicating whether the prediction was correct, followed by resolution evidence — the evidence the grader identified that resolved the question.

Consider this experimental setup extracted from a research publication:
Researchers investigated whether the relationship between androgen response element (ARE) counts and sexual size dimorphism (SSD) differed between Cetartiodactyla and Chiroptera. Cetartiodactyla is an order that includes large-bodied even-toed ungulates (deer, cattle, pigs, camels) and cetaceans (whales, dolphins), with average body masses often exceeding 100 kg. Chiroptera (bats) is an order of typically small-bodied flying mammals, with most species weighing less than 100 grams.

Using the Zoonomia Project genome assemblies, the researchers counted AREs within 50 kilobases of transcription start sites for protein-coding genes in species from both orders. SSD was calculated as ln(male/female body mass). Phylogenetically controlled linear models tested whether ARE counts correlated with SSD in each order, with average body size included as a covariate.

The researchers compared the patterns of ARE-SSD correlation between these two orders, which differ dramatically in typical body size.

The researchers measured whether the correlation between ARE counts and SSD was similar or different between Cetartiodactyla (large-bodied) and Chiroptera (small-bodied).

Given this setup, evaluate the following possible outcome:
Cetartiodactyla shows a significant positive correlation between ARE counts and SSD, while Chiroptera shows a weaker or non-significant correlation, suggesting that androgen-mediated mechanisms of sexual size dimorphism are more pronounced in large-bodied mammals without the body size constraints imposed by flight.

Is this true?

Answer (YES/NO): NO